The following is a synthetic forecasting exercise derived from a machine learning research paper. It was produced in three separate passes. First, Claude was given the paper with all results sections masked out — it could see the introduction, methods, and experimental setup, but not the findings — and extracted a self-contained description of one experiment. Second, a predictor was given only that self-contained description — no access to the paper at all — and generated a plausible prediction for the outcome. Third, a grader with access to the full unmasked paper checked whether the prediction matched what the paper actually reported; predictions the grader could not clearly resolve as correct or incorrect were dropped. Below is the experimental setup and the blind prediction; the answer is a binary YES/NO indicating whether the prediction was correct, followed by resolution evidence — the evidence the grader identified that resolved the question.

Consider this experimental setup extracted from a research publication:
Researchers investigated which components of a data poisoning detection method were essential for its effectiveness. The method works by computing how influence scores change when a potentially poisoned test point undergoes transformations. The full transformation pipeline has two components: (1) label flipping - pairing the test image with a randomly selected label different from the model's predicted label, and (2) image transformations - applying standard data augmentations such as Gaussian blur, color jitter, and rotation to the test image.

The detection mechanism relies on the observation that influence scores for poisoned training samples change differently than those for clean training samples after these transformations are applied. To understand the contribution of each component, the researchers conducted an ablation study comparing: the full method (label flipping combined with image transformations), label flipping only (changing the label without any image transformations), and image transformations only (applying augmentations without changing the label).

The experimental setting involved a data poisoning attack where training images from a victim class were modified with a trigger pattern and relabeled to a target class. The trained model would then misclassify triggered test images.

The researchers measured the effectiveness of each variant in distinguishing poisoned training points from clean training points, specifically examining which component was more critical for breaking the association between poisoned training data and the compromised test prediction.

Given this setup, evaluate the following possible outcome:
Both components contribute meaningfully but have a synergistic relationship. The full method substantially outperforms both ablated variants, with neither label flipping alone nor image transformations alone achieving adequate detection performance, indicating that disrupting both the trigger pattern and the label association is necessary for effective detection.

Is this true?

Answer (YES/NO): NO